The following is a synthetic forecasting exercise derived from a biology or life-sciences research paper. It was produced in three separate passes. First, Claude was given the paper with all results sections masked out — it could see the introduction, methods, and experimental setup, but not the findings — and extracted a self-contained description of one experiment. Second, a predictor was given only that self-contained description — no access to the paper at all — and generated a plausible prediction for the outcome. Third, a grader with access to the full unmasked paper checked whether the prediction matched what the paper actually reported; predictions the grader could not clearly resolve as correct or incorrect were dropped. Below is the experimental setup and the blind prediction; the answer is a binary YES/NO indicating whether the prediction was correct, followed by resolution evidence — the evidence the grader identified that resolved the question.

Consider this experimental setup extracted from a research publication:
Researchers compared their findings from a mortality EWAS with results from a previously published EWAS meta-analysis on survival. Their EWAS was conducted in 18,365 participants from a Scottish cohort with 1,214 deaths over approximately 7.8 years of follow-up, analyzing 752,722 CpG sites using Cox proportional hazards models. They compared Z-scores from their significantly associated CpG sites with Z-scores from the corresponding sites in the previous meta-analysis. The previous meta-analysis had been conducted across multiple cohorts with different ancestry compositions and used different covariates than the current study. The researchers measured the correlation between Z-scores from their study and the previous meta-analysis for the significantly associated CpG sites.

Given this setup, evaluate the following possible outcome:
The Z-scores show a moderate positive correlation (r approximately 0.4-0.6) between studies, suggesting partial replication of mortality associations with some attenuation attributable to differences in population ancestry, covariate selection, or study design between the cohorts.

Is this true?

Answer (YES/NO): YES